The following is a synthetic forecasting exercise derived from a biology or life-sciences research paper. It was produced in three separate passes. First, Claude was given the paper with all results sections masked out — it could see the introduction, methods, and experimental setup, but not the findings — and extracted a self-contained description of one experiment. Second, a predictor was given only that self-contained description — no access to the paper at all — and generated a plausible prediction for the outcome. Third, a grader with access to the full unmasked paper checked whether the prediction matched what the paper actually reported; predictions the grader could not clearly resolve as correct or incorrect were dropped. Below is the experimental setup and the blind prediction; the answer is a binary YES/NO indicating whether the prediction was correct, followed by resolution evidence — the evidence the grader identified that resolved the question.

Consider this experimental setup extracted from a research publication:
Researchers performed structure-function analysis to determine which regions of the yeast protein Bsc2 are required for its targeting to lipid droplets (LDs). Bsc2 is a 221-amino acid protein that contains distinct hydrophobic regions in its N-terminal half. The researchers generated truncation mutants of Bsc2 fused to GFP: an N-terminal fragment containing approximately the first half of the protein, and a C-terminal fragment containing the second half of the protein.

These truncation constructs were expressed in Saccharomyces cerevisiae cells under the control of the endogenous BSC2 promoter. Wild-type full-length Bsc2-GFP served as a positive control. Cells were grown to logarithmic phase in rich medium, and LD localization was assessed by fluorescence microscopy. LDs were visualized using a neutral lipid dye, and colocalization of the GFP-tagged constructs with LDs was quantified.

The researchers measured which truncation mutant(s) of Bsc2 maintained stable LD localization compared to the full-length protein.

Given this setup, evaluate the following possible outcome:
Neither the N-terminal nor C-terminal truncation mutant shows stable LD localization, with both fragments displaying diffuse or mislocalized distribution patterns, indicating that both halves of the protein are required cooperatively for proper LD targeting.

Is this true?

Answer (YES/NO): NO